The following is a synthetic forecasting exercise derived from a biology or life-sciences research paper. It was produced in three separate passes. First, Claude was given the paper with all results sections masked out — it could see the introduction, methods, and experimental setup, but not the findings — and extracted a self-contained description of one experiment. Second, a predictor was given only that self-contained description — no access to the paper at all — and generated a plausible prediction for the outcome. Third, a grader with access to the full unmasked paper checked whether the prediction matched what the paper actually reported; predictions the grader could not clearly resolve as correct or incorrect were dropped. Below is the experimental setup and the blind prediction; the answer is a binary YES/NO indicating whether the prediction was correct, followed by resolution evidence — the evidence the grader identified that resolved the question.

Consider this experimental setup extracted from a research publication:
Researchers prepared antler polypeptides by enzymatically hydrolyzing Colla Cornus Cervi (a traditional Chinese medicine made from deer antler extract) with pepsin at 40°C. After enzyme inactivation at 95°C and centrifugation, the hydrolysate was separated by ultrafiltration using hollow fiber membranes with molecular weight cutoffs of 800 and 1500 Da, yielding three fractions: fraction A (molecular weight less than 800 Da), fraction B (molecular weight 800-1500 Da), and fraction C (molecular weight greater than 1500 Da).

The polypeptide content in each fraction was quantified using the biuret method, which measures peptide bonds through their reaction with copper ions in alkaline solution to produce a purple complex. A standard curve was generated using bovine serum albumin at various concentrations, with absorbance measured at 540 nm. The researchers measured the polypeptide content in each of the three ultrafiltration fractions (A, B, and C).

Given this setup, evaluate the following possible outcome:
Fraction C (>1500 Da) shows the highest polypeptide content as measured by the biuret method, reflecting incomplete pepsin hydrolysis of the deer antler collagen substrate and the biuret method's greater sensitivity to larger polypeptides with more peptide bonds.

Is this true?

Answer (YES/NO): YES